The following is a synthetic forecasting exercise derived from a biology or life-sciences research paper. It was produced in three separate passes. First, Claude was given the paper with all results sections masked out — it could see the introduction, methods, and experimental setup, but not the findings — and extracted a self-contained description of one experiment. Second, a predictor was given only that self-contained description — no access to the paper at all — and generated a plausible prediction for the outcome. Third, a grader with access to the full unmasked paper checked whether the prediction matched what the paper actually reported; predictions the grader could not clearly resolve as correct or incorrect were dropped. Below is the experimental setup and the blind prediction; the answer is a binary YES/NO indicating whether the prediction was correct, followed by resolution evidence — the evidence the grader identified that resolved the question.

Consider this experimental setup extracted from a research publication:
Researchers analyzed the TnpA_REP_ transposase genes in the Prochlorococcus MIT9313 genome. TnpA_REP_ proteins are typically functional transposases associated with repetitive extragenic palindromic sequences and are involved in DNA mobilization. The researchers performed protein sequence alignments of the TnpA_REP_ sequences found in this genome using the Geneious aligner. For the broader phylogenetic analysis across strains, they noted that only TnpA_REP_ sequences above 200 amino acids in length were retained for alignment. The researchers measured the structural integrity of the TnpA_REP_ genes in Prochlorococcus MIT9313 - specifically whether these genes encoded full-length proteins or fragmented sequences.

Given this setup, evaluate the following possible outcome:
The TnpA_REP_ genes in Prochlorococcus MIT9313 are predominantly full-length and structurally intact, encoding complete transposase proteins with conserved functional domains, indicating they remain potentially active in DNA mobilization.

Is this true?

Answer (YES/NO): NO